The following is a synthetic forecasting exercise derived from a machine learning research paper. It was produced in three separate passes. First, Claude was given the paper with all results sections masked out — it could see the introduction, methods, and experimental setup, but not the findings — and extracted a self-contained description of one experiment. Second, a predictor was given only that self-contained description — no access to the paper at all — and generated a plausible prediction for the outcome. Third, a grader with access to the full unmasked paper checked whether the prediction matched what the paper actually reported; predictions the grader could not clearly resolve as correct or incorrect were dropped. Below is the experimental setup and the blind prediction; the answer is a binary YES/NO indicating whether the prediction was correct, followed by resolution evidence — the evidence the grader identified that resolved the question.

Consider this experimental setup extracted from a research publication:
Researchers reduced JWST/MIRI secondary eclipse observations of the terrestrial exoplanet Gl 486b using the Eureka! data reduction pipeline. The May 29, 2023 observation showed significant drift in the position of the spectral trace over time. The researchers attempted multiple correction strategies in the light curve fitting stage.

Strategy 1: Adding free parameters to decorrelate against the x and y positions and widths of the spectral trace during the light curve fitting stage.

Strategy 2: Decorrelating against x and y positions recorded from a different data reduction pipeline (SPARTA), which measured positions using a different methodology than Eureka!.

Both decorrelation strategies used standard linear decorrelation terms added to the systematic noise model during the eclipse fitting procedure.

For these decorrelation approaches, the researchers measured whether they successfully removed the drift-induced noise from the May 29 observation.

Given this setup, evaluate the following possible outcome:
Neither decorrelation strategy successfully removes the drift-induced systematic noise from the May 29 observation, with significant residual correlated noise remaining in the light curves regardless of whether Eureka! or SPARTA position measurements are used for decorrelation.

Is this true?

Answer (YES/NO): YES